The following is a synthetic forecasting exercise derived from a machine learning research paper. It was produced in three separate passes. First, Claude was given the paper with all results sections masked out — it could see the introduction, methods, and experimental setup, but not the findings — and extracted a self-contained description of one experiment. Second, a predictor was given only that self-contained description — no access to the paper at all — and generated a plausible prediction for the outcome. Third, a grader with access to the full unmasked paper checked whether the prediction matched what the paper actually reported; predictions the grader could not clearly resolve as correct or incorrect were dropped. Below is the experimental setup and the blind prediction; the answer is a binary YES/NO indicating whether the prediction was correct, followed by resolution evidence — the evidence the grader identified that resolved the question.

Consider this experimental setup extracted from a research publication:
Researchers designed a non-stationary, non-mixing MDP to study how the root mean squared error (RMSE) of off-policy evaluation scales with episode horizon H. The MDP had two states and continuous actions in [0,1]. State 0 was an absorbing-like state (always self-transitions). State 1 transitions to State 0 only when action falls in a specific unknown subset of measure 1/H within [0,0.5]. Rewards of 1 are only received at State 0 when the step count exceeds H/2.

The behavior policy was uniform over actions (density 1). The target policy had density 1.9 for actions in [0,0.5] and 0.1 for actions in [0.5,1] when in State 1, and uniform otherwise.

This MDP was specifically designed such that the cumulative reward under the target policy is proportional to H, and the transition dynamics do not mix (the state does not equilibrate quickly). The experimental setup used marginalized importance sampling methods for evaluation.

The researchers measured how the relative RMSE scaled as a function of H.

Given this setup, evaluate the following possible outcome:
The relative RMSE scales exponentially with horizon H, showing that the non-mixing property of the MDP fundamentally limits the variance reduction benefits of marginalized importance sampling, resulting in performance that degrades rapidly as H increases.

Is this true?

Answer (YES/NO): NO